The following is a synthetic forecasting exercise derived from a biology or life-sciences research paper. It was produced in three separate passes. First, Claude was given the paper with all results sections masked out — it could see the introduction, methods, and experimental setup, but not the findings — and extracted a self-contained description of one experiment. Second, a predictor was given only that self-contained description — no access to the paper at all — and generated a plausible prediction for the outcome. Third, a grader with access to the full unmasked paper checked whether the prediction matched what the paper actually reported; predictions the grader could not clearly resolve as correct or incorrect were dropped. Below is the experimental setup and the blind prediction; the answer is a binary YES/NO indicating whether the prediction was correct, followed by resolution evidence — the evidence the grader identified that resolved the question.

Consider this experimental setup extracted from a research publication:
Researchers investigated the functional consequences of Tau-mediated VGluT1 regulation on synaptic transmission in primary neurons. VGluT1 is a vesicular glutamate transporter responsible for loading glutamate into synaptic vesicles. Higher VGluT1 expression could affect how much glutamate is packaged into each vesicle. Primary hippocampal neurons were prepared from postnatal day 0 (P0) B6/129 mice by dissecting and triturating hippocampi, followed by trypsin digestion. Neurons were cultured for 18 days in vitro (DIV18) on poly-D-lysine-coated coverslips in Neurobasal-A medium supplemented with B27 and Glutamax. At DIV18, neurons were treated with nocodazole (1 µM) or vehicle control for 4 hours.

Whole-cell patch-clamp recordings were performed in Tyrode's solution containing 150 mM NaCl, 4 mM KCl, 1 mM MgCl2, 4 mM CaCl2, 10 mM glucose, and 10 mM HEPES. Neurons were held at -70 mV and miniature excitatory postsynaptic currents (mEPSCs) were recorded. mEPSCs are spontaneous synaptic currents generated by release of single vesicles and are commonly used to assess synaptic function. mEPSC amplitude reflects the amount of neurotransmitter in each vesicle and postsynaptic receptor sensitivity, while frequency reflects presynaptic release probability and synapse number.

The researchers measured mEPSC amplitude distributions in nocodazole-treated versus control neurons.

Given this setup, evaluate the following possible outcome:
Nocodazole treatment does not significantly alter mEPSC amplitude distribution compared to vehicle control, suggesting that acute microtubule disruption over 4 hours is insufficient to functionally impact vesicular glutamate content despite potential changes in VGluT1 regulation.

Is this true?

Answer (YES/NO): NO